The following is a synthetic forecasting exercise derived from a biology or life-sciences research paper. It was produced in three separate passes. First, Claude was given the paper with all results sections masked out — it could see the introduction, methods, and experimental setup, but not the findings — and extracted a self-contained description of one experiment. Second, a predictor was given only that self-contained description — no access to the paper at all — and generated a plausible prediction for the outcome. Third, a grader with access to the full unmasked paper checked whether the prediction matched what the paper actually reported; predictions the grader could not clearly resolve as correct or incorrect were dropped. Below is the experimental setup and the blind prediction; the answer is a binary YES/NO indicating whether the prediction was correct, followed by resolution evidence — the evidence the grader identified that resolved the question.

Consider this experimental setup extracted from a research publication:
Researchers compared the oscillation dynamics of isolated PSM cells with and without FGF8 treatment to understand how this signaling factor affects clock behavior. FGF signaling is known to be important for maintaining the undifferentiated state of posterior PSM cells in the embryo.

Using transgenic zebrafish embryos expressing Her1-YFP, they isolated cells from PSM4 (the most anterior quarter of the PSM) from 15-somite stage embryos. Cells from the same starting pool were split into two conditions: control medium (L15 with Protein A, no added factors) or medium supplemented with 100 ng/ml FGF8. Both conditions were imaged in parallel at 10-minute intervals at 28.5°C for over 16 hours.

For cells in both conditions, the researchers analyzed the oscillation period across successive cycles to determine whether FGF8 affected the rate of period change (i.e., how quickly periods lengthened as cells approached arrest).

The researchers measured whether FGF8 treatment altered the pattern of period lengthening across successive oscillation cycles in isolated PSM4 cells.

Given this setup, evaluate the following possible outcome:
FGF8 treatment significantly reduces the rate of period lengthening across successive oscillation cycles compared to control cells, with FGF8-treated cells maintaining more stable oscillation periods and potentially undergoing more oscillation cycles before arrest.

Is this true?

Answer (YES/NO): NO